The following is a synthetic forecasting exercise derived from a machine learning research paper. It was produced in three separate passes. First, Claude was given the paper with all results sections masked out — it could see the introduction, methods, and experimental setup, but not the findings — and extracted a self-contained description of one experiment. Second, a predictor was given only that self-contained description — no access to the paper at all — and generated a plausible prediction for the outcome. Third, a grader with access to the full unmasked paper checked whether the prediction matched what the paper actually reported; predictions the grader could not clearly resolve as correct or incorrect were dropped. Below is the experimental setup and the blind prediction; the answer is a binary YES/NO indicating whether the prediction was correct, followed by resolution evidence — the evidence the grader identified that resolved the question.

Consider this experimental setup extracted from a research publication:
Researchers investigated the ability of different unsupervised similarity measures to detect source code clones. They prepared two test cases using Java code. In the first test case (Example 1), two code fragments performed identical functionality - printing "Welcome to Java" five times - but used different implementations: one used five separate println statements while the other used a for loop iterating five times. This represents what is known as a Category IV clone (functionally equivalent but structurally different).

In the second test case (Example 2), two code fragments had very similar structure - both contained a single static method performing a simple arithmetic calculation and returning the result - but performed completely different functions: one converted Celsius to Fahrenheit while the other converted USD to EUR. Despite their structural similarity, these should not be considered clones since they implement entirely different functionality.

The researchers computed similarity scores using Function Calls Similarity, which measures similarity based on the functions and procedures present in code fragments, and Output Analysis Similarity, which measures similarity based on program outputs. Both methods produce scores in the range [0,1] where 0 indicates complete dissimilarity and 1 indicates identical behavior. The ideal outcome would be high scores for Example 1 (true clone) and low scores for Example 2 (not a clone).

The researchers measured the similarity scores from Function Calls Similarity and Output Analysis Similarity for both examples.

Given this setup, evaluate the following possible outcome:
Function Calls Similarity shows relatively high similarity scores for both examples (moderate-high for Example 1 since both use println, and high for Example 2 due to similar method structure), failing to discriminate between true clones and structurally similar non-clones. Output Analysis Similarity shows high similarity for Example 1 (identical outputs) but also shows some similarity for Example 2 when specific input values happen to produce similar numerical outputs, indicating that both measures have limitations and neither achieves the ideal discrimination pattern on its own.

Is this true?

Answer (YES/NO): NO